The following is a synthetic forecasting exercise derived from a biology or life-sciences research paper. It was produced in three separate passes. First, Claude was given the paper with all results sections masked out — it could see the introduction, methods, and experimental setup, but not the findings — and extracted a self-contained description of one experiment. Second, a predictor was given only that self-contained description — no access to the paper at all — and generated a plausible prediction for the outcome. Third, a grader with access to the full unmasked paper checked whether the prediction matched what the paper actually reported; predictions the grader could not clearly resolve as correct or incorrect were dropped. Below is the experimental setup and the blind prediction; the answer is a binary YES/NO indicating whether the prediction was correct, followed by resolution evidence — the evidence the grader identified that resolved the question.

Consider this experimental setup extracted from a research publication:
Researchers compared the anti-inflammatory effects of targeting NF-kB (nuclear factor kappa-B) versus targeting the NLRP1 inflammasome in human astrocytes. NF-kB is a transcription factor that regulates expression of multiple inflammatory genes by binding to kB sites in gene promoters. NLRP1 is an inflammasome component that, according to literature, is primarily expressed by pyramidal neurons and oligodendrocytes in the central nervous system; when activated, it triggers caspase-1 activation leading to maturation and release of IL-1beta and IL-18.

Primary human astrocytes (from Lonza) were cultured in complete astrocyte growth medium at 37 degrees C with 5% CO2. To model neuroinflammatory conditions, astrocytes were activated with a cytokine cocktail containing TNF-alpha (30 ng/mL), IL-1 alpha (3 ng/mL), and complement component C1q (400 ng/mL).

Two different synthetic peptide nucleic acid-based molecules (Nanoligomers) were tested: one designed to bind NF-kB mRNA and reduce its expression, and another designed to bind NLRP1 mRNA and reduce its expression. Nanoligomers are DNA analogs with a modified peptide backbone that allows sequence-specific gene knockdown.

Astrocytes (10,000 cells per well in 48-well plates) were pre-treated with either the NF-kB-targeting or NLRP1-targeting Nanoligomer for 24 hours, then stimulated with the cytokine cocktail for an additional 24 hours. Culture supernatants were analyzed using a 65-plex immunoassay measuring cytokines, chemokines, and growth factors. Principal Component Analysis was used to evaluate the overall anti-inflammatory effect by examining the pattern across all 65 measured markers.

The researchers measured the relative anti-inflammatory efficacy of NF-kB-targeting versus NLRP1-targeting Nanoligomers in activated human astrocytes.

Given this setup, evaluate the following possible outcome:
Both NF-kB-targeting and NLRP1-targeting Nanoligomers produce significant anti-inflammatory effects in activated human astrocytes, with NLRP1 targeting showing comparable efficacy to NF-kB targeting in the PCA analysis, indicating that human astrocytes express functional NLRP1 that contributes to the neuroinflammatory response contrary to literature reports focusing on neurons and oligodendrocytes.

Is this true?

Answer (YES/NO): NO